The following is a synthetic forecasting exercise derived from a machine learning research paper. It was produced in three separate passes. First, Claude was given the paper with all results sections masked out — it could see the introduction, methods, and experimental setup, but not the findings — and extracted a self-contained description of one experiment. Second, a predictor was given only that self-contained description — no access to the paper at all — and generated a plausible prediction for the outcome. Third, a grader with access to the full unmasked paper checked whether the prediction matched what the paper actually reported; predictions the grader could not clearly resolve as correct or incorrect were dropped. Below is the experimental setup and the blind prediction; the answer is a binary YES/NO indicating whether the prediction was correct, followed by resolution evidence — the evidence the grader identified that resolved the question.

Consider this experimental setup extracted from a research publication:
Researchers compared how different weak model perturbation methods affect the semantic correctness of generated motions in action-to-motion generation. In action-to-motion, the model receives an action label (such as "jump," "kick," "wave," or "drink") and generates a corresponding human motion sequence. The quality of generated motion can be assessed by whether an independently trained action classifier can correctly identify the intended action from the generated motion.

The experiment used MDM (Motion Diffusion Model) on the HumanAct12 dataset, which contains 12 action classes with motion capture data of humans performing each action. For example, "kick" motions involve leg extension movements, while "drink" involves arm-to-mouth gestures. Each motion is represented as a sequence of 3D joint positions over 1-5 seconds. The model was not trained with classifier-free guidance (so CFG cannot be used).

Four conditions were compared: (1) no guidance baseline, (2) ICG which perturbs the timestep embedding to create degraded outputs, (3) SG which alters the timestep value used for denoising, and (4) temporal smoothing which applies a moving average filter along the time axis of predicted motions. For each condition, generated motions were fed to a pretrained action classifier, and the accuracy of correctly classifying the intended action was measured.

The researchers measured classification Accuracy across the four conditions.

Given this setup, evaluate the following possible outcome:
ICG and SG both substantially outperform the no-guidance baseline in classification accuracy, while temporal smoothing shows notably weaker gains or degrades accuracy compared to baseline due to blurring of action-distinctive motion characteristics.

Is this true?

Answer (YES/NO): NO